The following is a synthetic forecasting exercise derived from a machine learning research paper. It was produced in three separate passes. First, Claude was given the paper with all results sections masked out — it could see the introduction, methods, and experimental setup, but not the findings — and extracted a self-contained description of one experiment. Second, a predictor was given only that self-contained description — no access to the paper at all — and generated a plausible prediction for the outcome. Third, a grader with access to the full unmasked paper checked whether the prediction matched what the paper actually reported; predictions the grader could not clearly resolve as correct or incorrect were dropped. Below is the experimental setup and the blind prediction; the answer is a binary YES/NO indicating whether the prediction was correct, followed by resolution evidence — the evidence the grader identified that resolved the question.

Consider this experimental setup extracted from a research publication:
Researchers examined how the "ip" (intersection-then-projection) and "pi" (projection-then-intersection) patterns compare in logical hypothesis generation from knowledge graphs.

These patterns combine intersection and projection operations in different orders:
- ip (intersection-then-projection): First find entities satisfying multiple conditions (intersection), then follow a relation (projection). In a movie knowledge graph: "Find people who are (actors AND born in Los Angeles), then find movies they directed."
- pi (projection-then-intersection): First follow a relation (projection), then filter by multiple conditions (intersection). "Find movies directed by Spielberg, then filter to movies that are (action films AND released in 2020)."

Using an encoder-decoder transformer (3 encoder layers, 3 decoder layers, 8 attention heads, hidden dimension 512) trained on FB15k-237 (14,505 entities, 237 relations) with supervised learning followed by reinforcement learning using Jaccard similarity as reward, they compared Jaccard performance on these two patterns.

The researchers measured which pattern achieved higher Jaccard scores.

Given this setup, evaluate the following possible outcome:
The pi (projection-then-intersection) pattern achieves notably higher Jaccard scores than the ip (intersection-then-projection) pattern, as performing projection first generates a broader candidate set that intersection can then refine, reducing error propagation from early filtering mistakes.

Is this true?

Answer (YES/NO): NO